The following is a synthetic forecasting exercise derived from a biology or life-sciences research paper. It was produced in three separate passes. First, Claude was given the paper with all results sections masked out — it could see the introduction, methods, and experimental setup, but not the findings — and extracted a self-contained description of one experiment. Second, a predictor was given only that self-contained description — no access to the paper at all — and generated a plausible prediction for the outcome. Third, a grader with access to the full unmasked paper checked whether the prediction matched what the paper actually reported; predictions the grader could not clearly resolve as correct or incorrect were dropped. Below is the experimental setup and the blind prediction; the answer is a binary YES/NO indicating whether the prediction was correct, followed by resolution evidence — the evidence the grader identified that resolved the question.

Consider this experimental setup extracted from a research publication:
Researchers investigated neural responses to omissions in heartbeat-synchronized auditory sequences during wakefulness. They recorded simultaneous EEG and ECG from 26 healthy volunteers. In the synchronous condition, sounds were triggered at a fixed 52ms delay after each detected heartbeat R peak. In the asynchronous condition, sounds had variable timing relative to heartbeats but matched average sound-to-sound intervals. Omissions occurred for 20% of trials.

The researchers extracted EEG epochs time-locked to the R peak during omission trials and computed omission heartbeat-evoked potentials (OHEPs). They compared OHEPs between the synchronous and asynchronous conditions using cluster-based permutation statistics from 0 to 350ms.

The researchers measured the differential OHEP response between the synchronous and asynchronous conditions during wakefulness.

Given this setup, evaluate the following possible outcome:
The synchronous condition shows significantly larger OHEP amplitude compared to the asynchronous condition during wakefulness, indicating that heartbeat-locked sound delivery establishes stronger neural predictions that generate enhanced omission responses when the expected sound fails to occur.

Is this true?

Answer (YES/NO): YES